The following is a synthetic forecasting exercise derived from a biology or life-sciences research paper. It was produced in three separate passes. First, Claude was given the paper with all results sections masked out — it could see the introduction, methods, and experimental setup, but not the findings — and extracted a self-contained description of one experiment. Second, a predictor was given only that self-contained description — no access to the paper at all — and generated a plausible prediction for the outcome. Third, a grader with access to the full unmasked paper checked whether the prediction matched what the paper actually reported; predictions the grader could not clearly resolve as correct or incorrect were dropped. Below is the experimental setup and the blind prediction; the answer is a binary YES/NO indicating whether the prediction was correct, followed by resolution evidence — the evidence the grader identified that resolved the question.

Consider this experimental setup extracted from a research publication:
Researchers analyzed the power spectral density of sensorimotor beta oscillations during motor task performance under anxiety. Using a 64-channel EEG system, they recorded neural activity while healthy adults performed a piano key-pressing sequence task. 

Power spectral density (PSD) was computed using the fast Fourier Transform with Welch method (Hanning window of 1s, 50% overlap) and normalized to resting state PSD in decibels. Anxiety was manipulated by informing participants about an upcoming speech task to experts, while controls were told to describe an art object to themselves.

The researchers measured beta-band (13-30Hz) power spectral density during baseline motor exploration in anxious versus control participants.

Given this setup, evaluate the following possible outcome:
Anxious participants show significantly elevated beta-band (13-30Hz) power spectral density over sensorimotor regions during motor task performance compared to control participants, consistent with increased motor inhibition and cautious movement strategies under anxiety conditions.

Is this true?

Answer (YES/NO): YES